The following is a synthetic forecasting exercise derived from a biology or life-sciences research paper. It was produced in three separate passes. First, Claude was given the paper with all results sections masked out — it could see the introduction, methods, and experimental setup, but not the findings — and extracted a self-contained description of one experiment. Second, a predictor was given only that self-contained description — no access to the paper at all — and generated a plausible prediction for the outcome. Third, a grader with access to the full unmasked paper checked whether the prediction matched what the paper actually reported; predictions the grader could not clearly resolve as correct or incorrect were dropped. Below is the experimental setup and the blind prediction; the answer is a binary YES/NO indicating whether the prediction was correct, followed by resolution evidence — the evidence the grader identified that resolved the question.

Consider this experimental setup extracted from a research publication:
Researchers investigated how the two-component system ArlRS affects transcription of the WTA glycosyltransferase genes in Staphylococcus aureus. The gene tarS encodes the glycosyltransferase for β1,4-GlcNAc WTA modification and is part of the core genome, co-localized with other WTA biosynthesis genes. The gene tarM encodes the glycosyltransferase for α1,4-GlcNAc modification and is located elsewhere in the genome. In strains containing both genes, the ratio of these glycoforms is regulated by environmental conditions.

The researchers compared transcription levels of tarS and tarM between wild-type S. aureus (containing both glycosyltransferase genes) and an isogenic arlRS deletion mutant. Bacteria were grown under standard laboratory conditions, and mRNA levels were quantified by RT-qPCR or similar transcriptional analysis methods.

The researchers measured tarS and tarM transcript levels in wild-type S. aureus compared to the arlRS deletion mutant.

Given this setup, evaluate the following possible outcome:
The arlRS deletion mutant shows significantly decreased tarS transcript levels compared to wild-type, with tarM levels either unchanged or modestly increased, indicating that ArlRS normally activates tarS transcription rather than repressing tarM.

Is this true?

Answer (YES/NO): NO